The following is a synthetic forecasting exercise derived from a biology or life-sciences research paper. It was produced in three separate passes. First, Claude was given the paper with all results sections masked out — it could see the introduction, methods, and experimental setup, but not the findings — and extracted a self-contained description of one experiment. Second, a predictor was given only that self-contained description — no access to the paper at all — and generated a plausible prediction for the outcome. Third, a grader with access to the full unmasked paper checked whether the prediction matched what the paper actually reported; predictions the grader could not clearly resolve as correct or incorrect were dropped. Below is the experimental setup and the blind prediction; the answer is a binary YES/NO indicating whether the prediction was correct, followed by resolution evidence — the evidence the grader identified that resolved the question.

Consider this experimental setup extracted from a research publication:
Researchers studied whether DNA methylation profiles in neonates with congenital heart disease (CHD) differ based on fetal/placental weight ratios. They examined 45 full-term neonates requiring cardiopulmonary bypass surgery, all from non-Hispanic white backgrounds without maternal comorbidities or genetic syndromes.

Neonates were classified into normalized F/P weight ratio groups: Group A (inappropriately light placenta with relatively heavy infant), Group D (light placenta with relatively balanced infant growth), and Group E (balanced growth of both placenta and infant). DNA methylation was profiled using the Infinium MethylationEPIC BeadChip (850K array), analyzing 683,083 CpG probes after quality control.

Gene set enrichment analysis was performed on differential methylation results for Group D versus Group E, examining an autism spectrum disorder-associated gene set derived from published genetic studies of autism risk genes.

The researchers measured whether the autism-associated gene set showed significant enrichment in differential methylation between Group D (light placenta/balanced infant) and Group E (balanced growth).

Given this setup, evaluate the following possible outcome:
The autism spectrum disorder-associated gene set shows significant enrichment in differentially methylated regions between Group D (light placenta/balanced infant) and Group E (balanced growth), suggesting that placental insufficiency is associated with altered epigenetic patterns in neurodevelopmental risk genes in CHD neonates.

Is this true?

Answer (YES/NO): YES